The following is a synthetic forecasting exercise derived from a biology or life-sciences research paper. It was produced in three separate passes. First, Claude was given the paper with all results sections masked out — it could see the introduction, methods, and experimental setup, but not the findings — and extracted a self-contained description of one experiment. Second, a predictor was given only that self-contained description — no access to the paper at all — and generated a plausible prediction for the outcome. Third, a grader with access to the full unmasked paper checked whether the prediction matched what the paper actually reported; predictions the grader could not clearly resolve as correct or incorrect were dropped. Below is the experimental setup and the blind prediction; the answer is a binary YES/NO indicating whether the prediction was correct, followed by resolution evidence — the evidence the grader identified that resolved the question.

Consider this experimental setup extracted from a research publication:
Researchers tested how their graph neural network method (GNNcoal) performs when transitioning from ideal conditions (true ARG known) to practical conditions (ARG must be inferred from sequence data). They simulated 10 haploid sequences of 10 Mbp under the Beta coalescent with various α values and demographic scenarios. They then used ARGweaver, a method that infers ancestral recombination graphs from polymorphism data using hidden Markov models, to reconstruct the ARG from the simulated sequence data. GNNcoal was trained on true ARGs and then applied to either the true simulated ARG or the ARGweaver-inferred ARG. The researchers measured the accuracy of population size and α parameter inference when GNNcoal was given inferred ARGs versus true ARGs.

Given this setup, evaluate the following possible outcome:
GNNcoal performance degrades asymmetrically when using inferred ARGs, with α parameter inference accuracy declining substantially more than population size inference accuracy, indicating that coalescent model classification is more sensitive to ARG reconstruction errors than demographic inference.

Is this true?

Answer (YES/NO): NO